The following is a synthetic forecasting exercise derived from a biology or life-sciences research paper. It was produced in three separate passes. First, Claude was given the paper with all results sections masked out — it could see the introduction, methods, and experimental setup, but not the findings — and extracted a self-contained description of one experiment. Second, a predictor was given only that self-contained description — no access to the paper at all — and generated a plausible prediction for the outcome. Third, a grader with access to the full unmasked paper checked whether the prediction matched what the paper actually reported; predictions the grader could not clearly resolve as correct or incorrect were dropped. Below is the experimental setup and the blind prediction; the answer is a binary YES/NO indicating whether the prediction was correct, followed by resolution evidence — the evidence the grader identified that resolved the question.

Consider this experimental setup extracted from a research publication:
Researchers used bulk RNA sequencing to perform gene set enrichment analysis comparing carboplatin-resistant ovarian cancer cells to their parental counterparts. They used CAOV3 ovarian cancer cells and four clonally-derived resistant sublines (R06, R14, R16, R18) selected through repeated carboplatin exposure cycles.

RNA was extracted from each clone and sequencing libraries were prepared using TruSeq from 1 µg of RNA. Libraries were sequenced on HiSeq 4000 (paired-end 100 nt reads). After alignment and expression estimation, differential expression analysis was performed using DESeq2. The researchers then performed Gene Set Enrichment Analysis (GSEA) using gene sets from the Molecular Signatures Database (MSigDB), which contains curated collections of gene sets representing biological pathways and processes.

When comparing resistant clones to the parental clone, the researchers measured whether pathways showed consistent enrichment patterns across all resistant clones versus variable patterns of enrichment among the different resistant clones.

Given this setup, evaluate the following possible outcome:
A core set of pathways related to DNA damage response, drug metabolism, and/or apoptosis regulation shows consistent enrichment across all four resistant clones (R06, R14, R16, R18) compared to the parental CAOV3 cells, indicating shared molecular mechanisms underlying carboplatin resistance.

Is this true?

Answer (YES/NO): NO